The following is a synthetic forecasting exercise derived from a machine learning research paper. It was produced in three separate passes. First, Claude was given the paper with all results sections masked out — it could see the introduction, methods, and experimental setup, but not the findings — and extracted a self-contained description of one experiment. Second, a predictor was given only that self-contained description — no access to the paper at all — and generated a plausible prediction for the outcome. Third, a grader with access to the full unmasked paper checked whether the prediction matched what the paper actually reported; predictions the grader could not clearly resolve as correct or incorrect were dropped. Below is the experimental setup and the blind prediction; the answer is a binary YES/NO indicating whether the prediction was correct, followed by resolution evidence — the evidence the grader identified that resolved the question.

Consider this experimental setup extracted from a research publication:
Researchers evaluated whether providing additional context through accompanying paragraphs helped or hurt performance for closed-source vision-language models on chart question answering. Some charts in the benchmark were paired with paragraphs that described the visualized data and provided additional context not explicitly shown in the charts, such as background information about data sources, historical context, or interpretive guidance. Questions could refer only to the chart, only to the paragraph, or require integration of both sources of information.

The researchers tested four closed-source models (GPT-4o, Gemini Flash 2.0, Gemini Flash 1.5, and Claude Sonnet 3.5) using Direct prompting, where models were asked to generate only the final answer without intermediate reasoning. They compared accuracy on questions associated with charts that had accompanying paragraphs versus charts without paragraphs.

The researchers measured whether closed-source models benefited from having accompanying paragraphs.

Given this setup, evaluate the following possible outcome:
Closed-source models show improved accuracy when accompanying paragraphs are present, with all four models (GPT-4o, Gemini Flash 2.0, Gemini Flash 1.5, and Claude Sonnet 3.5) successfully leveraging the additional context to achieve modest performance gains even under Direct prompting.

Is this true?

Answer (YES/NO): YES